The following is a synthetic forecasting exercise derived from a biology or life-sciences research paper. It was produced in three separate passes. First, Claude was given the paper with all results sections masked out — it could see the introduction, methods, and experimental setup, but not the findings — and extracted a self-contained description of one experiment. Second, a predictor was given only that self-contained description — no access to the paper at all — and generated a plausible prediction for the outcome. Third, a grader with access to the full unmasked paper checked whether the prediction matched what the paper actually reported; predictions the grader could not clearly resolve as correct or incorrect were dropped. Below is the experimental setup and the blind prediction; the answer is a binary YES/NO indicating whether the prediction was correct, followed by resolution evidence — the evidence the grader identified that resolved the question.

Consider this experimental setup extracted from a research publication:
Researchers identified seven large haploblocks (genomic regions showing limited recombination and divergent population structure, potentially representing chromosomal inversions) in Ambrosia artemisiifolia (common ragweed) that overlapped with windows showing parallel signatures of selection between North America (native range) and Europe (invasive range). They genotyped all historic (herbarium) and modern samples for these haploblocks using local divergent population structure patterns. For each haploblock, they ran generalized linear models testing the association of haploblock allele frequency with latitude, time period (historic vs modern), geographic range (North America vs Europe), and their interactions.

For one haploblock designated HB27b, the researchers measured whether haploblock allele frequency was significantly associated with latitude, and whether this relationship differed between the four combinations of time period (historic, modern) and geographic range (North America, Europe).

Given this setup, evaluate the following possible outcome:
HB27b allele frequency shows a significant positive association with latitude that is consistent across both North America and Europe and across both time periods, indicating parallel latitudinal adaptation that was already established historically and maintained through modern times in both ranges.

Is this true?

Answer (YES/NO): NO